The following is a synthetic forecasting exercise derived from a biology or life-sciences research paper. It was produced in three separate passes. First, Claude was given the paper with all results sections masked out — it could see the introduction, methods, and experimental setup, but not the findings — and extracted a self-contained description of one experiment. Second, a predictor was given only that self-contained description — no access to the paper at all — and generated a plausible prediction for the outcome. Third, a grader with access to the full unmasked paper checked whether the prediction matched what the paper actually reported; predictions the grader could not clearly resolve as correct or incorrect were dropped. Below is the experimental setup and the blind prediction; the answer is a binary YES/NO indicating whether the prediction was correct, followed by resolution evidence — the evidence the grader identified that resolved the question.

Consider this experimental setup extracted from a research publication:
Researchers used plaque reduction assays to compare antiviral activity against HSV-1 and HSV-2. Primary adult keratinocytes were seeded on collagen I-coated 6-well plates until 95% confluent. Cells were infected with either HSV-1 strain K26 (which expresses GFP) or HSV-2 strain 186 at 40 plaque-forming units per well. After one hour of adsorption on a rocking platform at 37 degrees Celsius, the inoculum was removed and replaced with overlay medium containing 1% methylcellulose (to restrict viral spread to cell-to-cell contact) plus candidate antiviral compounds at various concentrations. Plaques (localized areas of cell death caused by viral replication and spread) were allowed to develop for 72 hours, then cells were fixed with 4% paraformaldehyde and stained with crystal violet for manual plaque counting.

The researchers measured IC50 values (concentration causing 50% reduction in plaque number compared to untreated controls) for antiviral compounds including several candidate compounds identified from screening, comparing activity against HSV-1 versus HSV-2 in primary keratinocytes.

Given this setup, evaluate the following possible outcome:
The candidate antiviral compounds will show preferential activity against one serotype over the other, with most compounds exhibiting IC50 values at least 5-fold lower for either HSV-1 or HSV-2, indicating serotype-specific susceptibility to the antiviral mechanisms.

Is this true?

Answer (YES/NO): NO